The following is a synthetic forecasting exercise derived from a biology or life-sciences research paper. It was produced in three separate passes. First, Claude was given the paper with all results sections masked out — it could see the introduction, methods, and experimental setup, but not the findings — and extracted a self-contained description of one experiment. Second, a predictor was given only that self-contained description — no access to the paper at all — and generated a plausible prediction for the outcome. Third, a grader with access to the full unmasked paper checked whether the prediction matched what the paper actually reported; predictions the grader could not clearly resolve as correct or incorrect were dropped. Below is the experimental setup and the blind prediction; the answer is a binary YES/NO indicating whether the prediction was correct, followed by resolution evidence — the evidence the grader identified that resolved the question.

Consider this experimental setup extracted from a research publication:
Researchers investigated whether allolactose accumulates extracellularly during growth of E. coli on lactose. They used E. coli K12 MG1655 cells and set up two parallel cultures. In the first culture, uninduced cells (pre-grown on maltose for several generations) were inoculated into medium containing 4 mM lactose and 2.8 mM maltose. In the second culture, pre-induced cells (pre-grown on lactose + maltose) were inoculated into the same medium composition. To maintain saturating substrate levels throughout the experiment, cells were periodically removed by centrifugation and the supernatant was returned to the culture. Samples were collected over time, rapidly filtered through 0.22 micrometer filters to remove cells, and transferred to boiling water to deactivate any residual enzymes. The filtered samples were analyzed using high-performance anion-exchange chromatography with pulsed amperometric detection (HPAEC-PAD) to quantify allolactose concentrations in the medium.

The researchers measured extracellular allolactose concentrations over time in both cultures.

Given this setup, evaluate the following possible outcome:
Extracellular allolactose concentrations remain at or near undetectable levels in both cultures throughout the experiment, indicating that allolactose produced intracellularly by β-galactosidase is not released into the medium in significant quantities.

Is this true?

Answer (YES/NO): NO